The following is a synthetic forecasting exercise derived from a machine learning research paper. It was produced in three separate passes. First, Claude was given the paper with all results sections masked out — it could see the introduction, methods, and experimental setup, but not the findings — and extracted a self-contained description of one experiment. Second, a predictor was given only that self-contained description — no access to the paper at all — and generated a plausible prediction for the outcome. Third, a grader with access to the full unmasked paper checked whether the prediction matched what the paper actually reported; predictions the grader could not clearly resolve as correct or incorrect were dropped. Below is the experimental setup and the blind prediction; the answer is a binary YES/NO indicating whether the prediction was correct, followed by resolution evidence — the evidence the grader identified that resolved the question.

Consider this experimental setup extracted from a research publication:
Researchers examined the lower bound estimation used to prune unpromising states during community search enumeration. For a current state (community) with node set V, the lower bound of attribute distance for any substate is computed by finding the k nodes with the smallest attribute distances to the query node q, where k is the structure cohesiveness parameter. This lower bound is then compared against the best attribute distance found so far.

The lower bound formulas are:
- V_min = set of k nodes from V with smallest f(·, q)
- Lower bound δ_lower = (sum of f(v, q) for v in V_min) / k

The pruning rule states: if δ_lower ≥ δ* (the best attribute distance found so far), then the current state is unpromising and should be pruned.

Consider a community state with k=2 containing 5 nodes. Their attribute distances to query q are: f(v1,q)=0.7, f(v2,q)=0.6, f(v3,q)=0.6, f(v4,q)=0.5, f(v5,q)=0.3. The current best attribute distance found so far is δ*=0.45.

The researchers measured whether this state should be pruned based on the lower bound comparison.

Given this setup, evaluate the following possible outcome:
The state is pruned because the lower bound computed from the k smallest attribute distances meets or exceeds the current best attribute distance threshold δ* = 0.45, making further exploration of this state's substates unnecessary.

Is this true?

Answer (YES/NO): NO